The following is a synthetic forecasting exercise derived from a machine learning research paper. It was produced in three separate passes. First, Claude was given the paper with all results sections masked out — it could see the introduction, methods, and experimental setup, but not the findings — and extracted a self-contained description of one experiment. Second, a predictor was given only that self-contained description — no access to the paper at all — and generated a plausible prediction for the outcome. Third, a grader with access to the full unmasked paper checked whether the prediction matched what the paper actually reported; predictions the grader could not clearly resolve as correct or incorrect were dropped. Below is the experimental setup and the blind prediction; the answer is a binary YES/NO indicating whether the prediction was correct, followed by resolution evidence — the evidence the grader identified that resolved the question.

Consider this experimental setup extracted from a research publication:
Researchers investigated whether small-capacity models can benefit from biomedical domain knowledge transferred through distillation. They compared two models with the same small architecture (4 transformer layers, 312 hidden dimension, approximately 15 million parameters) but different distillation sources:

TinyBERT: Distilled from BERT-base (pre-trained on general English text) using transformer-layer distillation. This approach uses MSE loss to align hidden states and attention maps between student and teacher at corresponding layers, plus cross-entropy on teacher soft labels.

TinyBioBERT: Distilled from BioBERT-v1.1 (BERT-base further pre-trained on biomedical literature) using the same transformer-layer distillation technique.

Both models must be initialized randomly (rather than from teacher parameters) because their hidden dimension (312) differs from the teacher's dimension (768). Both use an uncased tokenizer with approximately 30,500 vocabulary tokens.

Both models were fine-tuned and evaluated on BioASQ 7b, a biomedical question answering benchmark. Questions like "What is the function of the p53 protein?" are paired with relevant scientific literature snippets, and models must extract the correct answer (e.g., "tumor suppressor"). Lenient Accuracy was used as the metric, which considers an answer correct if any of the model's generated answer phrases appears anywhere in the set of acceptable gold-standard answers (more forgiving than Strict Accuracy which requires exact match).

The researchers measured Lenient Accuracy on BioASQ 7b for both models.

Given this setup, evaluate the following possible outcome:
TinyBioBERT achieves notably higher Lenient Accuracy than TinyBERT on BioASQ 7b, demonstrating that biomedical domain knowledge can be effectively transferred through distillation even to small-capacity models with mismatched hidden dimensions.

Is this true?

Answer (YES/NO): NO